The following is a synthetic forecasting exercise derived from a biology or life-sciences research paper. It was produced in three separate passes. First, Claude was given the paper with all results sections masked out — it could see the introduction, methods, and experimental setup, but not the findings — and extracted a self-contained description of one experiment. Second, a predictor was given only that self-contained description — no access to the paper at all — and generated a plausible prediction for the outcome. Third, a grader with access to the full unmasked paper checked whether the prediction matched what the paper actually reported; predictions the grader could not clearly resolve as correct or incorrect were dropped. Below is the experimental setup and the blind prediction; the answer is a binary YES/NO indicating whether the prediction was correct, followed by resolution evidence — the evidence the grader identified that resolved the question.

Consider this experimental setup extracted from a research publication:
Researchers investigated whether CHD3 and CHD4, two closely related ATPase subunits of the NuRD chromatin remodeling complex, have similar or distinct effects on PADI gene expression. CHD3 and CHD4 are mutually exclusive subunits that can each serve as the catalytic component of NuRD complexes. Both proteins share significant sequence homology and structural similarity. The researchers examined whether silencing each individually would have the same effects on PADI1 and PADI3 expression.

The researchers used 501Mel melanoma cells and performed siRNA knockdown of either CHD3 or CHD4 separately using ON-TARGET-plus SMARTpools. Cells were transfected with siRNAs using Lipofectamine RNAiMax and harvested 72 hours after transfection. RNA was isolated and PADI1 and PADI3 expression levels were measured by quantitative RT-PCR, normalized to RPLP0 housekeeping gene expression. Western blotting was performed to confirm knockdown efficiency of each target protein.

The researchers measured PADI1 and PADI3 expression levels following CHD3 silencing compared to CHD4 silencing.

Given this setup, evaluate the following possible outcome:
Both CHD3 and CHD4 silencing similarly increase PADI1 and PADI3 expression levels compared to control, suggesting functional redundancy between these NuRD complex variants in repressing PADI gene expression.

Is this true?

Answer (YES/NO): NO